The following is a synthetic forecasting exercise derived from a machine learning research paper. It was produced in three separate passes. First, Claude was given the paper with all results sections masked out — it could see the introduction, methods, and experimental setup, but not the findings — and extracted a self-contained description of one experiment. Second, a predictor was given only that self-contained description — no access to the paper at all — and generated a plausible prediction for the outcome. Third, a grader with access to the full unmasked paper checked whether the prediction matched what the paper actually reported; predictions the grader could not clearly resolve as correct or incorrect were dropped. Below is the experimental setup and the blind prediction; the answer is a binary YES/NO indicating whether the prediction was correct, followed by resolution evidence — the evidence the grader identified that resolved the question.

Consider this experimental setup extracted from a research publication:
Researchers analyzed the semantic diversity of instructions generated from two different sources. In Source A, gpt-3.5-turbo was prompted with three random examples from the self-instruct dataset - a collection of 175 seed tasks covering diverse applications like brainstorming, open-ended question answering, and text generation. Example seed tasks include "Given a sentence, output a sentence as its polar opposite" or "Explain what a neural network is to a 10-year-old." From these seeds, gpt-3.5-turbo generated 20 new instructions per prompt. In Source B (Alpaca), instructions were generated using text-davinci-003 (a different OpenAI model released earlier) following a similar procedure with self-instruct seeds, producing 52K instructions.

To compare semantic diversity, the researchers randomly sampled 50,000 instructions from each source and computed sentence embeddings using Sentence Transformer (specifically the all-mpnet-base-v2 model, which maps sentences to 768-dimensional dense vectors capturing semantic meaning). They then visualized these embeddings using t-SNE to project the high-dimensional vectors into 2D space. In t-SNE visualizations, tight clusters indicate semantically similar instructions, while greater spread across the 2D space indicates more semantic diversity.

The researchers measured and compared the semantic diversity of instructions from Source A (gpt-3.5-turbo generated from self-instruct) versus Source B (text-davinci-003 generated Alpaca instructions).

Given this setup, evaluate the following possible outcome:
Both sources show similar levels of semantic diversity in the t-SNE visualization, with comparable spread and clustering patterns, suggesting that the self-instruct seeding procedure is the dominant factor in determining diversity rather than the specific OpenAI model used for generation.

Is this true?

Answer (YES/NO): NO